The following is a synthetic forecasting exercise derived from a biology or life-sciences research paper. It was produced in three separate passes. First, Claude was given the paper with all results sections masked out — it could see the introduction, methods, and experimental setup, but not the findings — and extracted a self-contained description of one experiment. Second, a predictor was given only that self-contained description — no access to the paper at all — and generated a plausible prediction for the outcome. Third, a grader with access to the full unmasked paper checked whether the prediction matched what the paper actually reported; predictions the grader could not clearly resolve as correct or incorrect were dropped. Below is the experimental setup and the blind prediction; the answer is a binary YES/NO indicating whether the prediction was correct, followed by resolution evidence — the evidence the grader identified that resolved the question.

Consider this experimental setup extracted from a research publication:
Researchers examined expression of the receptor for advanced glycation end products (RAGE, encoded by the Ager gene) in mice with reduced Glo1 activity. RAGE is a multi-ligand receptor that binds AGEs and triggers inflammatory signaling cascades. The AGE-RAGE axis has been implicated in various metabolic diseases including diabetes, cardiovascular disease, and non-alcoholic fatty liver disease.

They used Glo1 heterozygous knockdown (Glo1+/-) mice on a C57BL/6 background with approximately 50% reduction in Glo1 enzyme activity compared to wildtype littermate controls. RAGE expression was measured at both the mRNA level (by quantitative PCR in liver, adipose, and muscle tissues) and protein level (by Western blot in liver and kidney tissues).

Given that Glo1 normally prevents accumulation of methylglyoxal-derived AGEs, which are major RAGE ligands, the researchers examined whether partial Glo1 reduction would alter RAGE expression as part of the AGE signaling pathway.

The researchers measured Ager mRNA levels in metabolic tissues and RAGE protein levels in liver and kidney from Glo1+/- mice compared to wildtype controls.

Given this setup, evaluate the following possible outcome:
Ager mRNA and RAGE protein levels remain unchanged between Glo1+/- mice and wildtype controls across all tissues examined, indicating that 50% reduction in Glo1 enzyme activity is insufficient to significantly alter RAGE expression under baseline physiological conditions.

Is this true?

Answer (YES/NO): NO